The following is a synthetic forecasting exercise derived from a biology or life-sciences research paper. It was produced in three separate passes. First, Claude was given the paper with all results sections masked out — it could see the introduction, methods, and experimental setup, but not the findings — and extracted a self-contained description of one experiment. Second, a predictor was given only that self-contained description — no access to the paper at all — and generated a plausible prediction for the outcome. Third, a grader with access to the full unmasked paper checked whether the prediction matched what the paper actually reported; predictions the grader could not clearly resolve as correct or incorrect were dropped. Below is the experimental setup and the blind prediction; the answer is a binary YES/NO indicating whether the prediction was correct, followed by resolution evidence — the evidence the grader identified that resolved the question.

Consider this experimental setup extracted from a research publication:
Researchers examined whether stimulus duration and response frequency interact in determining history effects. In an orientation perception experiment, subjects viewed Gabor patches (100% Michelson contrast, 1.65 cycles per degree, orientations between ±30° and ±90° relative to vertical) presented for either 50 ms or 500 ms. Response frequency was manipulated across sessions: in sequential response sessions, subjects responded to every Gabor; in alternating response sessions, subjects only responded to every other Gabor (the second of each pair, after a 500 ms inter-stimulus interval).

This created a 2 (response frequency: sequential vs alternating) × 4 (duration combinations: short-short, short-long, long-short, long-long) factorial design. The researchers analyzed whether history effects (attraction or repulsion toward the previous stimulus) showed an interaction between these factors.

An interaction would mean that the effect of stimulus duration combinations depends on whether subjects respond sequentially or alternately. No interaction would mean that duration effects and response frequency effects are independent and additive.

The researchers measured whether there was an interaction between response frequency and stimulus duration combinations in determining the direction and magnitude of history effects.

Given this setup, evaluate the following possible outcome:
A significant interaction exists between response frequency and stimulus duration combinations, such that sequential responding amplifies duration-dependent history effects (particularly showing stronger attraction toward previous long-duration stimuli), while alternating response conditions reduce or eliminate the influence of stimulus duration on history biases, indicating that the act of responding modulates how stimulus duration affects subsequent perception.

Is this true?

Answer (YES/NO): NO